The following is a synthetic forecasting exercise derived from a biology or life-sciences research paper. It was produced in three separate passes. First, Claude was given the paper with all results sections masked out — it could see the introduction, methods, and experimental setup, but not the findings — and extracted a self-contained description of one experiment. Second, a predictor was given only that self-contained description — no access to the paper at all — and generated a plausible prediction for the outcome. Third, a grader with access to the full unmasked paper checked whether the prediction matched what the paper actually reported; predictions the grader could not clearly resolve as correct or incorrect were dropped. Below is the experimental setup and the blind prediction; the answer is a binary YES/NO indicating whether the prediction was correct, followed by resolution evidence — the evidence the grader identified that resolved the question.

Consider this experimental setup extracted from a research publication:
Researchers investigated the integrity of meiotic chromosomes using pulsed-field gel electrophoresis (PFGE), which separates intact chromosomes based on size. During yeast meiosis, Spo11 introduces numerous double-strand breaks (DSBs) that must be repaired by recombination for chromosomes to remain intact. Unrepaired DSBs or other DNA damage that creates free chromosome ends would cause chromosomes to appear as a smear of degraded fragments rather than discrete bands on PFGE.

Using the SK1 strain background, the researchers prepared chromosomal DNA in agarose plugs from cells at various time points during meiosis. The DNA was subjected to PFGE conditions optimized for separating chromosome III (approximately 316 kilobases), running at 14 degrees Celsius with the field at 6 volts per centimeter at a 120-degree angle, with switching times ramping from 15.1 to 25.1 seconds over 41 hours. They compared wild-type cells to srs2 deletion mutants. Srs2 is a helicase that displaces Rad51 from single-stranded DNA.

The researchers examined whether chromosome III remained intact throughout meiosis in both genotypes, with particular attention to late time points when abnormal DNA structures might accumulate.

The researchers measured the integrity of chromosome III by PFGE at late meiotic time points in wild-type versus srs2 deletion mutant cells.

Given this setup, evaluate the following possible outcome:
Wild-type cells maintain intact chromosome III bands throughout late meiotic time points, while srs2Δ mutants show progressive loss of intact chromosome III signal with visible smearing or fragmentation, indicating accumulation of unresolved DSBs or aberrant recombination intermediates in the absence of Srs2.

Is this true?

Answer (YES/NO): NO